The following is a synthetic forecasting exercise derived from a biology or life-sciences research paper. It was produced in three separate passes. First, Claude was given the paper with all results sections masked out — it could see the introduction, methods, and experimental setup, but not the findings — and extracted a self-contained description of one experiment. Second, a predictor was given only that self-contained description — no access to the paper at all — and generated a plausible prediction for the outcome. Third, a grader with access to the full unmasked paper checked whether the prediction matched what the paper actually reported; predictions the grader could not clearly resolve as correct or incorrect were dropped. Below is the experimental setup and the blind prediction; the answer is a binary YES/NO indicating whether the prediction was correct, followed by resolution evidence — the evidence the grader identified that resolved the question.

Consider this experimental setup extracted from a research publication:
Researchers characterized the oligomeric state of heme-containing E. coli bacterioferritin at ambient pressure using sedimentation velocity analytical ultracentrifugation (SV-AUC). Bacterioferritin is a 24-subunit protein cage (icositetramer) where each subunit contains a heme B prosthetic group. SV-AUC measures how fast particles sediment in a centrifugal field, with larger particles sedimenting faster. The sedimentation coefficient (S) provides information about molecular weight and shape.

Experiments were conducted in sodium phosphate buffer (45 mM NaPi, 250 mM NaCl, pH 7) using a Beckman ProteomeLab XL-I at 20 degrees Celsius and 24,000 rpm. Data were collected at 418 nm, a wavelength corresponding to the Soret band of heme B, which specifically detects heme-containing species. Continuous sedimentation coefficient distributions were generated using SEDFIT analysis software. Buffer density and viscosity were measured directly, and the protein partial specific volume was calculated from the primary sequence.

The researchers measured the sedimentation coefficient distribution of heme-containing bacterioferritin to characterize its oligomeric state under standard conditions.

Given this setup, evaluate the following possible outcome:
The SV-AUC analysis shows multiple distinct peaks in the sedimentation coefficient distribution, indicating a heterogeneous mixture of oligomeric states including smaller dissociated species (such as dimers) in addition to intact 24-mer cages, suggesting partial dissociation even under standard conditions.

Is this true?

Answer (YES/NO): NO